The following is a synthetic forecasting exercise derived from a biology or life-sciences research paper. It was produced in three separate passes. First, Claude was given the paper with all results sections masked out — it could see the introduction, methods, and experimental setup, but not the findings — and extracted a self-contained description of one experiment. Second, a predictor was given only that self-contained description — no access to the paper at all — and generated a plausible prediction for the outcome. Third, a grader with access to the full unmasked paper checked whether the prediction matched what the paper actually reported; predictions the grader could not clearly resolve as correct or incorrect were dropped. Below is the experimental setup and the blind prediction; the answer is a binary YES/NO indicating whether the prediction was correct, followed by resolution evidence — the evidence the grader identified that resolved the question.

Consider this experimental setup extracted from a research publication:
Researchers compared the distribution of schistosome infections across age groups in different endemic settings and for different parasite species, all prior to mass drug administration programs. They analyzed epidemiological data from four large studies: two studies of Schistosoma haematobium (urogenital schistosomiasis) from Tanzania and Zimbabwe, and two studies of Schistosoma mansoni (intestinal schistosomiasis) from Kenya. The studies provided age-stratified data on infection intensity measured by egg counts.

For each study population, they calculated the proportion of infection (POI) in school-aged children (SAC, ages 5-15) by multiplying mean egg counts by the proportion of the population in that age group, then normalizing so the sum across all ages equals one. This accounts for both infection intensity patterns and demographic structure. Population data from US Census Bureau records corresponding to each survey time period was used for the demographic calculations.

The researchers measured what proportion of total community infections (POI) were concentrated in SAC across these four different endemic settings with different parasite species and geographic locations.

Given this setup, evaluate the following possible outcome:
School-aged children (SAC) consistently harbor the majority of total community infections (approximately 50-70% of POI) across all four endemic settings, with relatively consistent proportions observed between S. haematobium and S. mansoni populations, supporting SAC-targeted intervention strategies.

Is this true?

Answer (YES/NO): NO